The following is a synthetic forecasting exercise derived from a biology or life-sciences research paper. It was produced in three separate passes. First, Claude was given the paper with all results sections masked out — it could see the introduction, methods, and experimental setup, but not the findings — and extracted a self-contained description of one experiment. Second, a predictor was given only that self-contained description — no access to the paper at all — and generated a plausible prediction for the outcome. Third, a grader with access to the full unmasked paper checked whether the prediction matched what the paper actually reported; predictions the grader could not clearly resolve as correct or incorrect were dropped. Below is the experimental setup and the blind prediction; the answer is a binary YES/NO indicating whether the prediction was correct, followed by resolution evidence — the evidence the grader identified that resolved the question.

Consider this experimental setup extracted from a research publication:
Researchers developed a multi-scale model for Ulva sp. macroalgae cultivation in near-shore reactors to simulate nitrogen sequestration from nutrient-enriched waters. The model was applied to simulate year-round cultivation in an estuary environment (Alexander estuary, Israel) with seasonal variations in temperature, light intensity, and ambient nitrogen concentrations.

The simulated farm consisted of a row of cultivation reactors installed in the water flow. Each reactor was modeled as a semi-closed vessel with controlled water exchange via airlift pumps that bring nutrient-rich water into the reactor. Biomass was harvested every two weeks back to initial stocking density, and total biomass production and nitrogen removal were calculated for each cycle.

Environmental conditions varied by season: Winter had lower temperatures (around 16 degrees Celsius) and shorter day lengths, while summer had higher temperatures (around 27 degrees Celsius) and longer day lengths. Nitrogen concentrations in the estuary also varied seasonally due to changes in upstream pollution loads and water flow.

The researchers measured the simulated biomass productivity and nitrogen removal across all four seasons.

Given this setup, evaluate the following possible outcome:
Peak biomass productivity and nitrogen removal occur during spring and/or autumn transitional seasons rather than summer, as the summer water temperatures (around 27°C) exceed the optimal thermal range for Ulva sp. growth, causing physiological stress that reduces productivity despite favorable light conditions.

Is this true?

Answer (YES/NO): YES